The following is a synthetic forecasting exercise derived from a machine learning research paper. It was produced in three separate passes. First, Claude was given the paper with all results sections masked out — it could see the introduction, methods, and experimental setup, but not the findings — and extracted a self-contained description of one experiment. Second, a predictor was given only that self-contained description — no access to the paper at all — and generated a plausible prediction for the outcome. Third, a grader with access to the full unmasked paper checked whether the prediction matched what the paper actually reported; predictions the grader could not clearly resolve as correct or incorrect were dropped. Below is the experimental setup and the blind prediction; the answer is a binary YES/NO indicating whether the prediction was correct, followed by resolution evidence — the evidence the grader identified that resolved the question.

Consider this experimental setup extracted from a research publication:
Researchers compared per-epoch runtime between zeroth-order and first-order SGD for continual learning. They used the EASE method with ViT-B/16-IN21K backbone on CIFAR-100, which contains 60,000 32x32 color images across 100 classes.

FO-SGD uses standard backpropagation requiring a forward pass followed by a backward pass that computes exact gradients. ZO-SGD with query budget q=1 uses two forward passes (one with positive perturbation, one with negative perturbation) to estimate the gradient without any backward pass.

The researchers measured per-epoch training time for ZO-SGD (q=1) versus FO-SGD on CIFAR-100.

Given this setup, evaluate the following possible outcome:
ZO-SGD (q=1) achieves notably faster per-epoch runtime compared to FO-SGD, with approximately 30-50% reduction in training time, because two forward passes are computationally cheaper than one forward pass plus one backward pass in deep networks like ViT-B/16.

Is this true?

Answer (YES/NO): YES